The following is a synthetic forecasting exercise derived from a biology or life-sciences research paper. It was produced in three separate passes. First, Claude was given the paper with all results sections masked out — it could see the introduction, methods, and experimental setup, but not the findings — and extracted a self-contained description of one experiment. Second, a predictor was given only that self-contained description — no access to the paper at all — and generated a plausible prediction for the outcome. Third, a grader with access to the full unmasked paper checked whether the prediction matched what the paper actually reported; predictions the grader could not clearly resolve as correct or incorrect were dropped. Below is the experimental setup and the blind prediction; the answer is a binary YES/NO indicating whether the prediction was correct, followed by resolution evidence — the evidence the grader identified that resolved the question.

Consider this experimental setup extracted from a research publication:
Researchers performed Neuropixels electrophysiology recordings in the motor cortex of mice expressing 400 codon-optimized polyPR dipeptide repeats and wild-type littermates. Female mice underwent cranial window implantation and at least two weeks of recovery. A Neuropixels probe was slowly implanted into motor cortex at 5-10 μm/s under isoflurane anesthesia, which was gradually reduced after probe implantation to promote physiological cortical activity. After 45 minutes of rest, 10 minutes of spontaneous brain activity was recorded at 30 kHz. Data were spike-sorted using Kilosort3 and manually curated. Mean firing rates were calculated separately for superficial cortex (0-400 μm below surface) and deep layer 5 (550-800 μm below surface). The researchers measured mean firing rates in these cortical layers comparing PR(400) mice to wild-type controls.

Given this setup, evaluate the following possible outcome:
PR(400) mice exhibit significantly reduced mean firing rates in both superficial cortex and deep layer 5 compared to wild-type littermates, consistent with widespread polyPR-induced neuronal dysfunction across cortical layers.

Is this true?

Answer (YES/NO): NO